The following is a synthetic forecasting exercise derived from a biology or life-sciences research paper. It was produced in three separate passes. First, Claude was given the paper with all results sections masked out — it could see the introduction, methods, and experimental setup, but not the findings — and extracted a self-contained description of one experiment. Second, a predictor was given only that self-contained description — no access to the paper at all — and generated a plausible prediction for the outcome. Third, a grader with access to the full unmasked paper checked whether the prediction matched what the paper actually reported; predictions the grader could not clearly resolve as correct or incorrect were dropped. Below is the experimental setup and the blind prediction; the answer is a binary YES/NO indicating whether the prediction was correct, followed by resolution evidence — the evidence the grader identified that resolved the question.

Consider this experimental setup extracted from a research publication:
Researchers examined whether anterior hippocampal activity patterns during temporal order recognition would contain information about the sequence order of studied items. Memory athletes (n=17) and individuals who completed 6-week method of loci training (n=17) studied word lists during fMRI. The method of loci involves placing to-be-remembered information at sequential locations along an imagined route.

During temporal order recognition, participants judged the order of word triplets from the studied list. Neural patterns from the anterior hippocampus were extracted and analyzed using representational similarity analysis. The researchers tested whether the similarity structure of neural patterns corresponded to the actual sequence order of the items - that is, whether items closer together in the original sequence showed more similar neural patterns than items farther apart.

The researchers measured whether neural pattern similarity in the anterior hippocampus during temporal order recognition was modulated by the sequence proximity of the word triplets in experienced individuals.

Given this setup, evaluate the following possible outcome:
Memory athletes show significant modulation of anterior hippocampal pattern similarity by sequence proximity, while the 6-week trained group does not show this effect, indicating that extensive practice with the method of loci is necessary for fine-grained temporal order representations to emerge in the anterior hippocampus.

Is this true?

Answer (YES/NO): NO